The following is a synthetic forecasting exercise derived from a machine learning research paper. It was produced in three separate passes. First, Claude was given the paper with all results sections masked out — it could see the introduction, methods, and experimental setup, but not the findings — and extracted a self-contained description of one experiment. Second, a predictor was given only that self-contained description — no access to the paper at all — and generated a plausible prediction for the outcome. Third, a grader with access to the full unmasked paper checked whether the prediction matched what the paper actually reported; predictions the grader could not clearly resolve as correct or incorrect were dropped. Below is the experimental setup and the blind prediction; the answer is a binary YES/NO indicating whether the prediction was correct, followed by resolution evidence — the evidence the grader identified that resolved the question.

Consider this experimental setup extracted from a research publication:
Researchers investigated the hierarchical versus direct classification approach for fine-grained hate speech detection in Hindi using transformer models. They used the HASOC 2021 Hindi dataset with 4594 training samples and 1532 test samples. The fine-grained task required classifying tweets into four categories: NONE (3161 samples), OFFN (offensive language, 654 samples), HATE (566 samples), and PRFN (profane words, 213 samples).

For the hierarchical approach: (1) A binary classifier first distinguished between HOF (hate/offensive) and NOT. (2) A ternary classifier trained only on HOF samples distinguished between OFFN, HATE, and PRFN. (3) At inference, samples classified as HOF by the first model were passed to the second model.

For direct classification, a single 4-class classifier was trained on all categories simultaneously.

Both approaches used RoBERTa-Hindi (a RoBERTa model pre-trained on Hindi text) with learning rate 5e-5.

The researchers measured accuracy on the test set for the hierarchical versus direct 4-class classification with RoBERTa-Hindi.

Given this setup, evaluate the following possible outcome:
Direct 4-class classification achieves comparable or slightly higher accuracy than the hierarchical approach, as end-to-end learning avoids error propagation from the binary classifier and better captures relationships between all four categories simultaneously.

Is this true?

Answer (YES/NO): NO